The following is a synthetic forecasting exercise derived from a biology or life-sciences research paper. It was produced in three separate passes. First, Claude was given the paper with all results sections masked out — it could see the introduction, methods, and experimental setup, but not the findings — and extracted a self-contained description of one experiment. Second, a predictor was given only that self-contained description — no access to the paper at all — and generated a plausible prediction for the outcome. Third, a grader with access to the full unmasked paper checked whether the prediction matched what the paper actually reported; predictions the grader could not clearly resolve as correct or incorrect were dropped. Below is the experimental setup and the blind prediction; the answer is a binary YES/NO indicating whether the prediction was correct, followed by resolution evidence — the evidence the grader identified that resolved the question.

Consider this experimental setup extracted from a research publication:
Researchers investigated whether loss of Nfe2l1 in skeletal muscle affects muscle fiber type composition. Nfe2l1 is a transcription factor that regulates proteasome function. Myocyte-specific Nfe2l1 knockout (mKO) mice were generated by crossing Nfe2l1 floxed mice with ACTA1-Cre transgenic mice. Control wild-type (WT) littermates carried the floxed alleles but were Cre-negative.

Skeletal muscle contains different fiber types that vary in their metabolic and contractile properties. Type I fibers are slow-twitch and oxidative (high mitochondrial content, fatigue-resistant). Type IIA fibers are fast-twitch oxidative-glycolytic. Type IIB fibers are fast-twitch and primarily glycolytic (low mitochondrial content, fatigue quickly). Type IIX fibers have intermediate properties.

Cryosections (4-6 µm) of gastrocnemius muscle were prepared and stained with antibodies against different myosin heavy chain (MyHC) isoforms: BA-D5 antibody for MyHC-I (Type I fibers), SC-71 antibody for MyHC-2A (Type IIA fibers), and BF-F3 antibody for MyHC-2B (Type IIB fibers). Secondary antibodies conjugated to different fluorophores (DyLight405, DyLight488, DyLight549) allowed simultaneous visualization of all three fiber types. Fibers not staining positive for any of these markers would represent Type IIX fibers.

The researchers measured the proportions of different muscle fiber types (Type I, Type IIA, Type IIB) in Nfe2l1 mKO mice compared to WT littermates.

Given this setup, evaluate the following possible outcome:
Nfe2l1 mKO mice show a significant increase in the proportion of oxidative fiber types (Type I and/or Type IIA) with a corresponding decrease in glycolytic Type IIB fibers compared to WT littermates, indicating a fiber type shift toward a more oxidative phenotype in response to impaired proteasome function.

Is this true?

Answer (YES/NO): YES